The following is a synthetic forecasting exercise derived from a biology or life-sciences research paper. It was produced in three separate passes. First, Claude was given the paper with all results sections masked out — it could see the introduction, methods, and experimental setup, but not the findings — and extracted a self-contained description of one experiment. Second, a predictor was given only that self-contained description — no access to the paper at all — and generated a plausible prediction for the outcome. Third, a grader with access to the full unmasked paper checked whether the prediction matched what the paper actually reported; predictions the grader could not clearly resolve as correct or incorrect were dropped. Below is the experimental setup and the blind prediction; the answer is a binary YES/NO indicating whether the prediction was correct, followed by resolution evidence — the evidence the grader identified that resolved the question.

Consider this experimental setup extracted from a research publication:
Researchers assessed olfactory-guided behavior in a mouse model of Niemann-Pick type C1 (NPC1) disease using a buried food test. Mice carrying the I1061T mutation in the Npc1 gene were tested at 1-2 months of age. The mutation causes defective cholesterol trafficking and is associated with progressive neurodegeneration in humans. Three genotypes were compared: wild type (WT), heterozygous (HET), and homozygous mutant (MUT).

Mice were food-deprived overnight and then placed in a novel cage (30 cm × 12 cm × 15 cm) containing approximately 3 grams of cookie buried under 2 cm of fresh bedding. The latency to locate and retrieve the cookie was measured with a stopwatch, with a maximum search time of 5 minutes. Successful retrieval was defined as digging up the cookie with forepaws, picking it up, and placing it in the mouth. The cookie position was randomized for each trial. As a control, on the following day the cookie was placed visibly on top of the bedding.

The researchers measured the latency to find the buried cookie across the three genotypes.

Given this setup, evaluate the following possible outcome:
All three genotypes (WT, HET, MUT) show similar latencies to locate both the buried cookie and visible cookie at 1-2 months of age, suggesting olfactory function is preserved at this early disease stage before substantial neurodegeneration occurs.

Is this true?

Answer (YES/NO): NO